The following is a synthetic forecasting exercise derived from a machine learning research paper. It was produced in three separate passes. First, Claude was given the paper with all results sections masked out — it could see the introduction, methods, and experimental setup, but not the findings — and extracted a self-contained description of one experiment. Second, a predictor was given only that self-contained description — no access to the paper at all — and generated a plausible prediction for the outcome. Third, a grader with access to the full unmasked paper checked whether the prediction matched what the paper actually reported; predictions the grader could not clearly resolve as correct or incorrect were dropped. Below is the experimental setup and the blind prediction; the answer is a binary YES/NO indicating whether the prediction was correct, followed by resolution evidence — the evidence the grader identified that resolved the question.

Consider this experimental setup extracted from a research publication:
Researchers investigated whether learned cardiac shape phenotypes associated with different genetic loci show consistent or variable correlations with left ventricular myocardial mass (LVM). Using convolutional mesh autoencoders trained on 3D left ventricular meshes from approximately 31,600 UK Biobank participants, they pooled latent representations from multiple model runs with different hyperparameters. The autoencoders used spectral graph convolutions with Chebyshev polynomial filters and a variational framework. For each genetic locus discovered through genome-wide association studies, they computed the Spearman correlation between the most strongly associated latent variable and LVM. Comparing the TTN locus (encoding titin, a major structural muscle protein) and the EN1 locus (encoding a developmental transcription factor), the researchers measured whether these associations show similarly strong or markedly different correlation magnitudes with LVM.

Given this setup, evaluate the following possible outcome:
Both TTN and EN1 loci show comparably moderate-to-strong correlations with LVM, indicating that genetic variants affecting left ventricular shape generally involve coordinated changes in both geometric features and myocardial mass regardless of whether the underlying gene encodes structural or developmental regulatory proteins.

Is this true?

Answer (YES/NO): NO